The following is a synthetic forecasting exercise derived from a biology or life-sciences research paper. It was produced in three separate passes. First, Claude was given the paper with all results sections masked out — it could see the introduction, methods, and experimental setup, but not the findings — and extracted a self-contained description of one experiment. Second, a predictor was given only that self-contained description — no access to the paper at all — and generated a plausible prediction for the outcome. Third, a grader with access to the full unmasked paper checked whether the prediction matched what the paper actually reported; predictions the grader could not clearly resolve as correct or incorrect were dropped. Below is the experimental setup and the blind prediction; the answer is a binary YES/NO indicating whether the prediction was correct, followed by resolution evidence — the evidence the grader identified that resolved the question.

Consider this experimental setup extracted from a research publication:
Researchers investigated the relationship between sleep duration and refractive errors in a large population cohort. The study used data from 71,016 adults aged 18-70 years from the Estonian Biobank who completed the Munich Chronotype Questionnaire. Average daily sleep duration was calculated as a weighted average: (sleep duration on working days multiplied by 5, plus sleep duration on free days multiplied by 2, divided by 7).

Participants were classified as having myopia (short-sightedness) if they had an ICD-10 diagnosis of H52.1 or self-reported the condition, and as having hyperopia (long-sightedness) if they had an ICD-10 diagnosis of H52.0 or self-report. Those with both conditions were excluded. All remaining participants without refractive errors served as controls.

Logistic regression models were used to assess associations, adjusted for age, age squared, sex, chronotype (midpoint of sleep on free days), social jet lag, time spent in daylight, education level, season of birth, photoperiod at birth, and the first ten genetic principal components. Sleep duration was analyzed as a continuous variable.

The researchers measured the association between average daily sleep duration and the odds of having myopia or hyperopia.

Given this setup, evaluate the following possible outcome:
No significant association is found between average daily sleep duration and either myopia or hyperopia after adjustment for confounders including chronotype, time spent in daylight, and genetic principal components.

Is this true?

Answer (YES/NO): NO